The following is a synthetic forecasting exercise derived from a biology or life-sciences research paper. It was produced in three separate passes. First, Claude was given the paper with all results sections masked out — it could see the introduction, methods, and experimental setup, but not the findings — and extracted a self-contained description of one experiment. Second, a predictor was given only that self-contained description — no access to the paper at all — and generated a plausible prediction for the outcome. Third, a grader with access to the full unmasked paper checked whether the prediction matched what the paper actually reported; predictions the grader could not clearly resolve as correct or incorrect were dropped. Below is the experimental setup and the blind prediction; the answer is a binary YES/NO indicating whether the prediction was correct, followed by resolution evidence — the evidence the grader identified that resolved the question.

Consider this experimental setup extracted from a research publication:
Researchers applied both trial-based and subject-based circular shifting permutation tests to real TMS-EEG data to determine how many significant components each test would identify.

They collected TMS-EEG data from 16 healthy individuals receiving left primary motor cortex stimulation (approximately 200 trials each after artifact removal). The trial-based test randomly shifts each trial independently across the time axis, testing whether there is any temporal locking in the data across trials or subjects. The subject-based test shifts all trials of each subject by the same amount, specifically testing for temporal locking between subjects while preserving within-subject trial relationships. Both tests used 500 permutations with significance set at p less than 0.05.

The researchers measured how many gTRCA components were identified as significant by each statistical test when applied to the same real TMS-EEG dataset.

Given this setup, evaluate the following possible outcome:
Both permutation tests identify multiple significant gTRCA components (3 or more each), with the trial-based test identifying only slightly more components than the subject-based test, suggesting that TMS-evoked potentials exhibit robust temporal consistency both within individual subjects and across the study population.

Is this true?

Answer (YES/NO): NO